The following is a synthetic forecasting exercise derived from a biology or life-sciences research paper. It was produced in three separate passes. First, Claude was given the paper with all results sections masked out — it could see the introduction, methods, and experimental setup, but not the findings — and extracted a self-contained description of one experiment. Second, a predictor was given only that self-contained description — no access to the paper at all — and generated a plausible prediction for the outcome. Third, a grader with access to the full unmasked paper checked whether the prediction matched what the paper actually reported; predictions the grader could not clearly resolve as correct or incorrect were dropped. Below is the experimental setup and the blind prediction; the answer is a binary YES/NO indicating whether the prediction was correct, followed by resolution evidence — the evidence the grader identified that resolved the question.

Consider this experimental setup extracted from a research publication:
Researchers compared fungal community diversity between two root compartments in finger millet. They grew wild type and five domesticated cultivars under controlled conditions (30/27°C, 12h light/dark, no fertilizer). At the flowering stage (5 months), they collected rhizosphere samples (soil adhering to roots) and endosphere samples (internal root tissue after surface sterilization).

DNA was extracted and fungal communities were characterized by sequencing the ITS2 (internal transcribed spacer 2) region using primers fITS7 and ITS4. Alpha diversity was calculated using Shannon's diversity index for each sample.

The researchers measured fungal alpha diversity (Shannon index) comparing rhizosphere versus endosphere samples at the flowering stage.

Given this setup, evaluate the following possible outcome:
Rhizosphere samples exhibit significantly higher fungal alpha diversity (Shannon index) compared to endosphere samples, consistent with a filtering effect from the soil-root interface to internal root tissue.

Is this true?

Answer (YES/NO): NO